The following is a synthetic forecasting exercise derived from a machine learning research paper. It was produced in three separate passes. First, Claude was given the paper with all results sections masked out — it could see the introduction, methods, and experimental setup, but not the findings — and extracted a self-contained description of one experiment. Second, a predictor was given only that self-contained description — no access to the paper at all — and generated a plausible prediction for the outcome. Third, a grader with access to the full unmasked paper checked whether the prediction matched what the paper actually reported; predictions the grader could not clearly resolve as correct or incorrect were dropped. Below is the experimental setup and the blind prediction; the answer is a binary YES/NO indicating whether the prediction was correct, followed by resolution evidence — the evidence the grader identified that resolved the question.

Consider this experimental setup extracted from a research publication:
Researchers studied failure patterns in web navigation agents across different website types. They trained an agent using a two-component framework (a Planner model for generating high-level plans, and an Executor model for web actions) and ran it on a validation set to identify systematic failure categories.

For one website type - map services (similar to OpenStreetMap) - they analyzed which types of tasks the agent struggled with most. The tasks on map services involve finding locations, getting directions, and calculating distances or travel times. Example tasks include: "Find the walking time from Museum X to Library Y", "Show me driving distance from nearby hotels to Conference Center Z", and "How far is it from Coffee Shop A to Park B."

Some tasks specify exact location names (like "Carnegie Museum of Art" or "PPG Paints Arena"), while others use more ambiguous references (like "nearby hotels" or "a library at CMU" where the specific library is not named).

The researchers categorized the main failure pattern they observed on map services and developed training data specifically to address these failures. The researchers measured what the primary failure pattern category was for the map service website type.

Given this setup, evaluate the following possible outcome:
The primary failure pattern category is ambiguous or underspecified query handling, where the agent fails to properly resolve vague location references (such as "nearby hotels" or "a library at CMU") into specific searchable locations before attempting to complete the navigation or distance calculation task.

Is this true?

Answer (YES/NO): YES